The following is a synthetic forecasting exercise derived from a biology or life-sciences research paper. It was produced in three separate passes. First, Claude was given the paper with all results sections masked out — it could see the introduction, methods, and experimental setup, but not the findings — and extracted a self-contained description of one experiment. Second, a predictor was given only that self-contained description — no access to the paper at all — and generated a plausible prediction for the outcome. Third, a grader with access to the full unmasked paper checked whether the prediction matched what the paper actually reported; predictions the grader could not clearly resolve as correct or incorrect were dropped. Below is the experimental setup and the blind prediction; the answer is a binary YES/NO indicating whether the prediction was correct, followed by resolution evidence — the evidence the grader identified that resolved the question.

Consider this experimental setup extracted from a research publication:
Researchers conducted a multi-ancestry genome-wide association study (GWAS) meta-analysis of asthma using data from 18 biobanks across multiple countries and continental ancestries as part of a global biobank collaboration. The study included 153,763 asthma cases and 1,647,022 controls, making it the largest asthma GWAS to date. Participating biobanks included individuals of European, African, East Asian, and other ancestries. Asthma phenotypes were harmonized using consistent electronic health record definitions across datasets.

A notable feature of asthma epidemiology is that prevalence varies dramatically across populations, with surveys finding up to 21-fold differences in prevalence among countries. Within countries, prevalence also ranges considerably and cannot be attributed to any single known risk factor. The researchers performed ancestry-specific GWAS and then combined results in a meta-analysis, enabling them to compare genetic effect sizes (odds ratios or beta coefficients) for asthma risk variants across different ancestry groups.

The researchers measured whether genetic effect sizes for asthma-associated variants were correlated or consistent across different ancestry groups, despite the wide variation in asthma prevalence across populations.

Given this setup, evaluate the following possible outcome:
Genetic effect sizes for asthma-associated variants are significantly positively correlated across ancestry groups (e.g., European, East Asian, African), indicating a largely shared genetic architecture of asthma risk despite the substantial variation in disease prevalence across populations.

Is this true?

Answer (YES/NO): YES